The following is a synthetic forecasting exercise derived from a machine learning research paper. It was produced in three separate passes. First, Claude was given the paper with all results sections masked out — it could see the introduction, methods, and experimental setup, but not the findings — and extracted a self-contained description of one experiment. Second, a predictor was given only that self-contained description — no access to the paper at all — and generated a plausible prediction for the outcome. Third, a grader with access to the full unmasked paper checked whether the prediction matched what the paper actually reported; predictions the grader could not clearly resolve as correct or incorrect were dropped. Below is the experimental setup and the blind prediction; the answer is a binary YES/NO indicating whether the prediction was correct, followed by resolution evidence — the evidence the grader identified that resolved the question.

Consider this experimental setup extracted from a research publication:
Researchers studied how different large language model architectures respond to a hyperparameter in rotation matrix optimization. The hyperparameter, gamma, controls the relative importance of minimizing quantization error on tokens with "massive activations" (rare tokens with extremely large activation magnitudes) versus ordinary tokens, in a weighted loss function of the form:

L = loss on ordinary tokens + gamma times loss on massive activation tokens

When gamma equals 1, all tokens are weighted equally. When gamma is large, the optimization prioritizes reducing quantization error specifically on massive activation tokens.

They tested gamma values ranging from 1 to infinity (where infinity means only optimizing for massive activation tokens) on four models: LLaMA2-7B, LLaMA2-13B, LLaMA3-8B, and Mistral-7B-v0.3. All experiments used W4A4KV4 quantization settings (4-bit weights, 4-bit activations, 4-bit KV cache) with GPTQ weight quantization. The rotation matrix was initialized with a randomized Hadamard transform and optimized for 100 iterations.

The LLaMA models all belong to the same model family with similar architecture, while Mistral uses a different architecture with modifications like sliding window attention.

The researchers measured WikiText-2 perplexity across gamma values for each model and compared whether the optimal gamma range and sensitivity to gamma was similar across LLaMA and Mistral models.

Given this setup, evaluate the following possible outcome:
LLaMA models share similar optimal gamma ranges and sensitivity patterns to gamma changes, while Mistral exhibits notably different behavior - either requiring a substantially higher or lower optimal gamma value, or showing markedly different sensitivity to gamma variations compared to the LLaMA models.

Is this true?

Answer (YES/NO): YES